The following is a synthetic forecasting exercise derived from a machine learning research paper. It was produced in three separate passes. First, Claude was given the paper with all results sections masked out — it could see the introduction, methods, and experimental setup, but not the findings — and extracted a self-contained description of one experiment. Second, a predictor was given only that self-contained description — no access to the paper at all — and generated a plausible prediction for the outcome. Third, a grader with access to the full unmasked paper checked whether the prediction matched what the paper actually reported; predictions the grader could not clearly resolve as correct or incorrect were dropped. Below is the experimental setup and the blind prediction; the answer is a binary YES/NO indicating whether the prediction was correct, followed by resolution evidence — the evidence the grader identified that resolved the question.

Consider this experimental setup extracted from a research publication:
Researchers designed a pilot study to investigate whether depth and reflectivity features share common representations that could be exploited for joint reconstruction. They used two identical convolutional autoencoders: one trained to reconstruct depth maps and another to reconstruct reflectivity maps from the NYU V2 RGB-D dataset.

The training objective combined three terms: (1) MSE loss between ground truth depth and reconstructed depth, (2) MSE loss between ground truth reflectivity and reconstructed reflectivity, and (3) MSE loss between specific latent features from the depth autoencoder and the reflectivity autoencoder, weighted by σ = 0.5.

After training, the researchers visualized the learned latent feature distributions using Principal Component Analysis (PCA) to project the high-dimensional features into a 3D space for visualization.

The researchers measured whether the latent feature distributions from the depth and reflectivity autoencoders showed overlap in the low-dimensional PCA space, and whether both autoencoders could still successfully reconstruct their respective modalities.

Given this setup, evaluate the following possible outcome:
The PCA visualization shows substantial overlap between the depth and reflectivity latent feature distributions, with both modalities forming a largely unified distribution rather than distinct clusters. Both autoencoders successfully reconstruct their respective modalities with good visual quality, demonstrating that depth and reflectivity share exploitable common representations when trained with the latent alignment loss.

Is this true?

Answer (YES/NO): NO